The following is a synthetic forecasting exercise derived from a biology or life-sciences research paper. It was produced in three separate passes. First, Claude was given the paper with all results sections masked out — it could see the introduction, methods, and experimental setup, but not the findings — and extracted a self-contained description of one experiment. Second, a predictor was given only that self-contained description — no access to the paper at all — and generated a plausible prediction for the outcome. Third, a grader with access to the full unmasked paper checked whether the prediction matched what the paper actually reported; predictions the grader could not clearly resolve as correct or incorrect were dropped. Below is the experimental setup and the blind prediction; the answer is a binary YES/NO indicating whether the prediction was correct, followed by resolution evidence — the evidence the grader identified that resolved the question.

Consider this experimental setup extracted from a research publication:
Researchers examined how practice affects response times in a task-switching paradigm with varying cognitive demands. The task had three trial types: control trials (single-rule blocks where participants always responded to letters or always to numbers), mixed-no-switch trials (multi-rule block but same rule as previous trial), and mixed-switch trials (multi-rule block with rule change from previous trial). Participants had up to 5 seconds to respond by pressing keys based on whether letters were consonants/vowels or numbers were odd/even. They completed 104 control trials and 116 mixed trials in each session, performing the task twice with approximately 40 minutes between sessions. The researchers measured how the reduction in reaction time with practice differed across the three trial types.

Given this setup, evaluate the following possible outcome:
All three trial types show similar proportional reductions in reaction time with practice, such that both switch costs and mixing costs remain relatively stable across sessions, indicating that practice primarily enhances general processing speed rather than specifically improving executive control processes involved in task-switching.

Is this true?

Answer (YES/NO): NO